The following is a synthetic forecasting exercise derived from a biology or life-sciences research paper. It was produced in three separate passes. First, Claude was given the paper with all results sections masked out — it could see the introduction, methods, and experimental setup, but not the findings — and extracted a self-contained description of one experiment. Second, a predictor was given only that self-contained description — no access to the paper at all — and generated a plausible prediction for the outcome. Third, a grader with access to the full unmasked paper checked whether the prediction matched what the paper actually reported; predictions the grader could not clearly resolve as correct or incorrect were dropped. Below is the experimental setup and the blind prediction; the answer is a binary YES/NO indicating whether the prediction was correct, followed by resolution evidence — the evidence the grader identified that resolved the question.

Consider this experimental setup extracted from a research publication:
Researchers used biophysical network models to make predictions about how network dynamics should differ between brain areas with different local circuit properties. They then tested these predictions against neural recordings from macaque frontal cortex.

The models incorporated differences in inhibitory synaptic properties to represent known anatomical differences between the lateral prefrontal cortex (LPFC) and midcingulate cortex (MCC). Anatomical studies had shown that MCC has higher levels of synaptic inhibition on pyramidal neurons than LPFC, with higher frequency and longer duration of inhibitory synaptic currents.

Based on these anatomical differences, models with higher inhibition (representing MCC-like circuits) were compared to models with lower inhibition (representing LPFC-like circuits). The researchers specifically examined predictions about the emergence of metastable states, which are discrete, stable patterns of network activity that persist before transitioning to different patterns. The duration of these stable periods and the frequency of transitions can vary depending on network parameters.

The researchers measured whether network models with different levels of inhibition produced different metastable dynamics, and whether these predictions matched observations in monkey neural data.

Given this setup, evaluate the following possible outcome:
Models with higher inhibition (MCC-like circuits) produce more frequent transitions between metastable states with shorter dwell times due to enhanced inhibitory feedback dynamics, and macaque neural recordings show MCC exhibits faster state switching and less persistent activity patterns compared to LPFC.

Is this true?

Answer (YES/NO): NO